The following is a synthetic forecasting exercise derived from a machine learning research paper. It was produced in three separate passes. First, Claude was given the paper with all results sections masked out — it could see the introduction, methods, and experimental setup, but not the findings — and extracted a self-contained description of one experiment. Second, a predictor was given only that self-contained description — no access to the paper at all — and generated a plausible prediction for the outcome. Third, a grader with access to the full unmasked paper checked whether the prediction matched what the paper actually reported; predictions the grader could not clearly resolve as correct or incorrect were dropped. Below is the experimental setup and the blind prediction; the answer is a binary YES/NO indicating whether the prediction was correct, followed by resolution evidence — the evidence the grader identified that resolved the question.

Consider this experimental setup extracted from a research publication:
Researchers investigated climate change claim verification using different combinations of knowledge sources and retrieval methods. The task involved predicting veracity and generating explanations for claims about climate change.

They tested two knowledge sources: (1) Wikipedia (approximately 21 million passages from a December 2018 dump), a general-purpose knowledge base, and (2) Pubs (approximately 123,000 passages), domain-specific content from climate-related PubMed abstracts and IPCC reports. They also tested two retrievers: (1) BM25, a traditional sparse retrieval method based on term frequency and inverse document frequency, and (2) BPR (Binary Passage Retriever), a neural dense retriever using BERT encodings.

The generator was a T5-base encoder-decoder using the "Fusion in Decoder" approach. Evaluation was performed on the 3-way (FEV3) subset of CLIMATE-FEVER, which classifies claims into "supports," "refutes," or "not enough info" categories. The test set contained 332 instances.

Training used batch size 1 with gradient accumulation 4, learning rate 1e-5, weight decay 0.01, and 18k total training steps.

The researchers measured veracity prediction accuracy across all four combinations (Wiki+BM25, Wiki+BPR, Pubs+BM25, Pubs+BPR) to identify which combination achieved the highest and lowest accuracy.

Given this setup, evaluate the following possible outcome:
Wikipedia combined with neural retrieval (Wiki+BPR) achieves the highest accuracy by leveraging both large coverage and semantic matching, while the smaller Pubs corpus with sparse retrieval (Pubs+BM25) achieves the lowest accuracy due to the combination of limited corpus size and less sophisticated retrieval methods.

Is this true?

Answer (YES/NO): YES